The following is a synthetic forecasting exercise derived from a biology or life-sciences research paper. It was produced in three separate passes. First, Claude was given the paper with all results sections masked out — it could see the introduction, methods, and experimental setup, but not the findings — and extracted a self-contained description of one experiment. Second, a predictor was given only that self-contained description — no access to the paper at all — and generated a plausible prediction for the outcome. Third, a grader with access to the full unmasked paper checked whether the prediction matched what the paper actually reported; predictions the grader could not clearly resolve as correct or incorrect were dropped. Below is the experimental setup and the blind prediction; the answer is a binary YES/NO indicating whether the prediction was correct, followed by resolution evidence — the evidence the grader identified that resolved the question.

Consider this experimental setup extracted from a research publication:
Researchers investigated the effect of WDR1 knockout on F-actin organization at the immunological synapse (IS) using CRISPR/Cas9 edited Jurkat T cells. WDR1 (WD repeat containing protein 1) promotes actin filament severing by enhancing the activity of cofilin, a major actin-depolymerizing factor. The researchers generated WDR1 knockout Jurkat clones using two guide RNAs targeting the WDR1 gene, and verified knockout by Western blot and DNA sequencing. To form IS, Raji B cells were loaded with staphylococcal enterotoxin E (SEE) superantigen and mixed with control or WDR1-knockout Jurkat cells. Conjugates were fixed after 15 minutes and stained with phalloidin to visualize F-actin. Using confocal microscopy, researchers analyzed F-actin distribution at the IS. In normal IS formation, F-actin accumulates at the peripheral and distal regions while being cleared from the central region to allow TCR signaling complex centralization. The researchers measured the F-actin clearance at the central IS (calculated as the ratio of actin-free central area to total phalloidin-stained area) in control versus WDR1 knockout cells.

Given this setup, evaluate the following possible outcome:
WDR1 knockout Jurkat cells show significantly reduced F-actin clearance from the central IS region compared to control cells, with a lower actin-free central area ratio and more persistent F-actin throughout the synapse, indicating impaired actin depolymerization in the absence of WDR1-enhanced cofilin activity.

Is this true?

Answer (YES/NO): YES